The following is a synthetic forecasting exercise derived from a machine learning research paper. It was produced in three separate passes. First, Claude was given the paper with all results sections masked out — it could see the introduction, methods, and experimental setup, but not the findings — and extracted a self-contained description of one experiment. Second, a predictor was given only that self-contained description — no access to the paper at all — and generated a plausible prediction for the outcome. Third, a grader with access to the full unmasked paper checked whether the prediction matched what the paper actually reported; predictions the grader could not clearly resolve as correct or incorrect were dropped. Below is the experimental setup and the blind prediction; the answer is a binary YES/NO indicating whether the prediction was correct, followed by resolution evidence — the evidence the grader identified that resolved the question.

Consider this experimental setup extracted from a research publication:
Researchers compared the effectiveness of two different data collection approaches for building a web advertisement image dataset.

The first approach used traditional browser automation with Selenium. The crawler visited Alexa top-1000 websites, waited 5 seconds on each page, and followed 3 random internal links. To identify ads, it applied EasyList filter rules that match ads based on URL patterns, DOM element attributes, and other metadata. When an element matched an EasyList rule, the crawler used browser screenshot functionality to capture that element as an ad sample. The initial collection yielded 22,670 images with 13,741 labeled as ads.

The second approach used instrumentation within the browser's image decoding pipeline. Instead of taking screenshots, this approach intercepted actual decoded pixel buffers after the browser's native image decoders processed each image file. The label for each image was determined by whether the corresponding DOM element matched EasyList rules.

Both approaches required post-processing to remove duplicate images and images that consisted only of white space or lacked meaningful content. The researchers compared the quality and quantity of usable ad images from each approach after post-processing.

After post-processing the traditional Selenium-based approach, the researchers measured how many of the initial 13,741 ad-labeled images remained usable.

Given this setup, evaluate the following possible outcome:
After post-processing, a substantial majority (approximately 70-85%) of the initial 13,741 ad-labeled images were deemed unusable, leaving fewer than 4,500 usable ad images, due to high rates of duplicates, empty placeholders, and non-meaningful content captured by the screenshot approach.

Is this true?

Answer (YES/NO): YES